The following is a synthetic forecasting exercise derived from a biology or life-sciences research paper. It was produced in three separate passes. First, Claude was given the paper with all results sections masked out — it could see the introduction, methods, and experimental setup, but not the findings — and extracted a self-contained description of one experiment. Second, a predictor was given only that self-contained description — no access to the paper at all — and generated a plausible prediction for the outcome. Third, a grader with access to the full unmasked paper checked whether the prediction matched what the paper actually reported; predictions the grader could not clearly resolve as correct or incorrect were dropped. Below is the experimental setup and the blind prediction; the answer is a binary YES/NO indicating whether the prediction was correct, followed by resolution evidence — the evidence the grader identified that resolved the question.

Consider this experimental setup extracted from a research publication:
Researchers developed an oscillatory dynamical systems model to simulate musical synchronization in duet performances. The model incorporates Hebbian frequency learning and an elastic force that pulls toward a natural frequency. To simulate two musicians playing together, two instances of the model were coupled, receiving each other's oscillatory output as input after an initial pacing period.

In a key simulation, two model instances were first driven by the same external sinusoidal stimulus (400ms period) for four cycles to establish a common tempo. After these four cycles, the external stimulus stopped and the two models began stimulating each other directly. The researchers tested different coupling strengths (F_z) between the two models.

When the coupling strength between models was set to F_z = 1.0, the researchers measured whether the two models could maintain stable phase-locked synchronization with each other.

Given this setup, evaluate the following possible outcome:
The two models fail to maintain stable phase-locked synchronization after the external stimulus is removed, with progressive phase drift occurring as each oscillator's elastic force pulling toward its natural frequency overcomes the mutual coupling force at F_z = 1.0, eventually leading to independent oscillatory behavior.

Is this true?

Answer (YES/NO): NO